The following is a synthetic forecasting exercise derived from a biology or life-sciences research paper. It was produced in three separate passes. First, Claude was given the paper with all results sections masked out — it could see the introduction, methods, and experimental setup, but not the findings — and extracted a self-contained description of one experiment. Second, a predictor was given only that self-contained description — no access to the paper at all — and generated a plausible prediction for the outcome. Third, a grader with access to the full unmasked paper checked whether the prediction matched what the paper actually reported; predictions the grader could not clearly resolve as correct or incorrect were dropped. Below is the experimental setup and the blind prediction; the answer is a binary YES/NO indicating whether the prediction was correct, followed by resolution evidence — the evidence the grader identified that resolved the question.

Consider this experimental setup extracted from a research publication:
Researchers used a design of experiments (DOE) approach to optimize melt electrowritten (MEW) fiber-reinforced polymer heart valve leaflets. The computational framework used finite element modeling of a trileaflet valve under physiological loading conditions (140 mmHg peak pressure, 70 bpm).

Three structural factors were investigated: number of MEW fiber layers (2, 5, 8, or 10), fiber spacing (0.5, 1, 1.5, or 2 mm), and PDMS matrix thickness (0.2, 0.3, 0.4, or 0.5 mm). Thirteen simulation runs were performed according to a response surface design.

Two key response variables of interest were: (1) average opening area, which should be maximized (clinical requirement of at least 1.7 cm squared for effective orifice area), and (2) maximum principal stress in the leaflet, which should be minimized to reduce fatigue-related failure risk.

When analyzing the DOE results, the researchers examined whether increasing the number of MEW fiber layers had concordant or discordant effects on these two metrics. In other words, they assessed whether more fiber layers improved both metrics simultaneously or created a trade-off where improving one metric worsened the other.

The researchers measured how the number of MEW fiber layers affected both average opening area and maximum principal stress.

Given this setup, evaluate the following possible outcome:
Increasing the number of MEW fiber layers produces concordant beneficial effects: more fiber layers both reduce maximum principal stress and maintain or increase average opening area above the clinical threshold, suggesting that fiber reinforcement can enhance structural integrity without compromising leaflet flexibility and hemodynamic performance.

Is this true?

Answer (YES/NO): NO